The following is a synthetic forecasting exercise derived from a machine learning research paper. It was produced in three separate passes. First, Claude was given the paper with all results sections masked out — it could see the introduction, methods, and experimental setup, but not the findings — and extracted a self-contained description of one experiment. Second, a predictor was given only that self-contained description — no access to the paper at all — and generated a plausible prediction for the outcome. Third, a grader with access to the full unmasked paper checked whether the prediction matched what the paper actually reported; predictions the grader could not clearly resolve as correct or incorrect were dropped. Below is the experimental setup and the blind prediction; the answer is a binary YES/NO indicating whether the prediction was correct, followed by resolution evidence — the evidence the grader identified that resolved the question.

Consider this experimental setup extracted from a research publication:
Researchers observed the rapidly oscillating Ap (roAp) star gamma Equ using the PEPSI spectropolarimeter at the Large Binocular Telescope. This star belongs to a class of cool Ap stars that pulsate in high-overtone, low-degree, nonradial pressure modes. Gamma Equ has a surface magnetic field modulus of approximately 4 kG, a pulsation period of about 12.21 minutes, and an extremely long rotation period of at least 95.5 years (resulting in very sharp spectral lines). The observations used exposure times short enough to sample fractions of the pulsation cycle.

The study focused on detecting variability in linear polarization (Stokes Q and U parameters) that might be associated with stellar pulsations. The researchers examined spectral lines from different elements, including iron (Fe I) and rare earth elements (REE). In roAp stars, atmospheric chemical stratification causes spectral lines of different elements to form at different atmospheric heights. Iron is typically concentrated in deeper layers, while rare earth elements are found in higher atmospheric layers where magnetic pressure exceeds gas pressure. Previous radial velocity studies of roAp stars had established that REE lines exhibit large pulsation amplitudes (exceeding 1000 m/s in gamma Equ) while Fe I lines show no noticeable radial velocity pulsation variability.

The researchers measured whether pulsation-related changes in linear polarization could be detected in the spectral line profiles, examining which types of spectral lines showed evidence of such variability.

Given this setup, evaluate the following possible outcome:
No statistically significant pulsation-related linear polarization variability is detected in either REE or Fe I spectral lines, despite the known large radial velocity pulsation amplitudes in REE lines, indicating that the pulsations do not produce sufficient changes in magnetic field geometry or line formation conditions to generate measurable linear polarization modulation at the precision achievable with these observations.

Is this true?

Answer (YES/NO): NO